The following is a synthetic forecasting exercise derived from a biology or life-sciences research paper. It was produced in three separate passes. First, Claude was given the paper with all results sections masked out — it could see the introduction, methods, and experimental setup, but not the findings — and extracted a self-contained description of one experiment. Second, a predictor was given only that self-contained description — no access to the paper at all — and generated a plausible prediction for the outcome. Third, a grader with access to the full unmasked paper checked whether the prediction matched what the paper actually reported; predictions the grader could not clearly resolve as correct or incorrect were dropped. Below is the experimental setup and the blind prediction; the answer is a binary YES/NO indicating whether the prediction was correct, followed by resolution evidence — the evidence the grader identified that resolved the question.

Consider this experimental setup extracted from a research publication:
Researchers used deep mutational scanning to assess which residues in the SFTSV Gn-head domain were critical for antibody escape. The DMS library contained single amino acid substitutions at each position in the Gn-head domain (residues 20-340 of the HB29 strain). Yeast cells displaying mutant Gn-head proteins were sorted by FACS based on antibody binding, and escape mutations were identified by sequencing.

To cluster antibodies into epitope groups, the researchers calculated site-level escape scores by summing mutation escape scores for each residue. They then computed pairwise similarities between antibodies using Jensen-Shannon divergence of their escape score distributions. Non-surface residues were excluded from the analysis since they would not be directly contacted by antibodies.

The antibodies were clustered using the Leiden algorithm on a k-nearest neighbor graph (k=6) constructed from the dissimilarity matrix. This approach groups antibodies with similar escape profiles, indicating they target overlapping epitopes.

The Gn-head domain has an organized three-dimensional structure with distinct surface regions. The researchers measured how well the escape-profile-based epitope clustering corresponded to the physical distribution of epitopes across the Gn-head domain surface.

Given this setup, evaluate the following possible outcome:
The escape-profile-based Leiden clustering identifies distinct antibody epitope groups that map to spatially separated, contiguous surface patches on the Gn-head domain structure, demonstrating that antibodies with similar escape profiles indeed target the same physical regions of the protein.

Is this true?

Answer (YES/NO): YES